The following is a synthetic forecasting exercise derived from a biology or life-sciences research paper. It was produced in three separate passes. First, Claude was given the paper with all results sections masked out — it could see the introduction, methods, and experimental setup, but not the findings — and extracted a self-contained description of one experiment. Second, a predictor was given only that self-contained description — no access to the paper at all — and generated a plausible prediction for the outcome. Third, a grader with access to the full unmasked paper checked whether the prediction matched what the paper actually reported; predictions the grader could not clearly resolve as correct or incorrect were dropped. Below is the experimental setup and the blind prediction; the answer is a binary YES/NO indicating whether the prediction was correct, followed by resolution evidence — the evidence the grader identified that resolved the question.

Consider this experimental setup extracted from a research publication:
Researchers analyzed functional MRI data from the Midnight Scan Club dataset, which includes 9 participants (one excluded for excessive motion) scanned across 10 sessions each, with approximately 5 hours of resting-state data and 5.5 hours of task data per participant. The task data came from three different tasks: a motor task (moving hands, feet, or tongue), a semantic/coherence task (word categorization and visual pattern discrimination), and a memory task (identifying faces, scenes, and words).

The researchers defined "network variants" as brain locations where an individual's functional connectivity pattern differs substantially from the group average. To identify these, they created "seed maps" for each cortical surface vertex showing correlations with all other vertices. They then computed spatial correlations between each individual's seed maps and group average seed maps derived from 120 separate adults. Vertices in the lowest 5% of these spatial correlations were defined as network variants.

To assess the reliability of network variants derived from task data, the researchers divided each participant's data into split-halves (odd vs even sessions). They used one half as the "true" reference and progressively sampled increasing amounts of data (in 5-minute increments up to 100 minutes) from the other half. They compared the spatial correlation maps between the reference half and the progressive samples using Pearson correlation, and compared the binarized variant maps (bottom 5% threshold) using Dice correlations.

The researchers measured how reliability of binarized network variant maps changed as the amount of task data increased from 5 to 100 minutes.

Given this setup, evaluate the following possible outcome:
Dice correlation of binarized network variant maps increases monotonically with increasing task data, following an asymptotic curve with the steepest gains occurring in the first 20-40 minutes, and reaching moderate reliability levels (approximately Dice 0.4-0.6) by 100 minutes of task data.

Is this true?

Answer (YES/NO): NO